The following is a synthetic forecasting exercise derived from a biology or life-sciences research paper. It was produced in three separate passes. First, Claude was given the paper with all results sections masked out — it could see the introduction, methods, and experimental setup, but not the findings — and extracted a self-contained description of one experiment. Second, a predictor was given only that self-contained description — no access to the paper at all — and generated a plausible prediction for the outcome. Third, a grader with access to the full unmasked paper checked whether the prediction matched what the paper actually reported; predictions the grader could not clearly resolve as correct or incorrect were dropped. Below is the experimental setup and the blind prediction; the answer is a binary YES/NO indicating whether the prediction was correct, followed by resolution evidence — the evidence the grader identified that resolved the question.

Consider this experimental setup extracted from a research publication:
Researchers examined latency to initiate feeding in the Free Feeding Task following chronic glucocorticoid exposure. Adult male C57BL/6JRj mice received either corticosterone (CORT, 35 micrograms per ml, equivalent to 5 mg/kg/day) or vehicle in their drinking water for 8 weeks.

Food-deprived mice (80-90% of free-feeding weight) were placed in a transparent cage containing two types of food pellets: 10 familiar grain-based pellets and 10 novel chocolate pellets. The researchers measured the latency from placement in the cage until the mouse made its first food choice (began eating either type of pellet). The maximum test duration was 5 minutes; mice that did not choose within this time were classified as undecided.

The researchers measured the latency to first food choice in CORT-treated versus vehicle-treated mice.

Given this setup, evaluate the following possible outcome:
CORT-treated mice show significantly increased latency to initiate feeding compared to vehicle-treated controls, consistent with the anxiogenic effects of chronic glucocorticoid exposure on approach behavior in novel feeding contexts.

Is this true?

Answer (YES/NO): NO